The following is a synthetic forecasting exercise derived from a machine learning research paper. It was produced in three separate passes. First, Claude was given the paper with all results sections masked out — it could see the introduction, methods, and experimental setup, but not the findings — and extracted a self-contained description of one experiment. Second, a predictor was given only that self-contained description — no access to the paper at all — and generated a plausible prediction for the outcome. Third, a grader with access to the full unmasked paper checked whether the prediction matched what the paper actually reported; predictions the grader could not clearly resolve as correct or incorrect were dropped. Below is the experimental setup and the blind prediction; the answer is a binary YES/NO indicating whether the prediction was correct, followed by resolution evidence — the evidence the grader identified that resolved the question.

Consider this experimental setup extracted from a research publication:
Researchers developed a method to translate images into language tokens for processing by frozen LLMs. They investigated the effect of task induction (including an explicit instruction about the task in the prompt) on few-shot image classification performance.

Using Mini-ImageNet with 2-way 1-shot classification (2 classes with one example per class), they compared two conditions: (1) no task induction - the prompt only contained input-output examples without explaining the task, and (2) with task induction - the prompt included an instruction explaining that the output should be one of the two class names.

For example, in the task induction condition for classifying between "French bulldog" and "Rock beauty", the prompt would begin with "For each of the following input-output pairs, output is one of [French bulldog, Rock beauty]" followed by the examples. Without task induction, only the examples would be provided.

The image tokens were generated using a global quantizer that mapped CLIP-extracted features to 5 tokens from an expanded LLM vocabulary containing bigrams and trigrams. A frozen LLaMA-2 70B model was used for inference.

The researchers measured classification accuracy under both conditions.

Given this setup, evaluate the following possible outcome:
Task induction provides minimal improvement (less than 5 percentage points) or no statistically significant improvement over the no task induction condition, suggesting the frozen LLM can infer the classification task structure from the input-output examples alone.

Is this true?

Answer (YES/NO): NO